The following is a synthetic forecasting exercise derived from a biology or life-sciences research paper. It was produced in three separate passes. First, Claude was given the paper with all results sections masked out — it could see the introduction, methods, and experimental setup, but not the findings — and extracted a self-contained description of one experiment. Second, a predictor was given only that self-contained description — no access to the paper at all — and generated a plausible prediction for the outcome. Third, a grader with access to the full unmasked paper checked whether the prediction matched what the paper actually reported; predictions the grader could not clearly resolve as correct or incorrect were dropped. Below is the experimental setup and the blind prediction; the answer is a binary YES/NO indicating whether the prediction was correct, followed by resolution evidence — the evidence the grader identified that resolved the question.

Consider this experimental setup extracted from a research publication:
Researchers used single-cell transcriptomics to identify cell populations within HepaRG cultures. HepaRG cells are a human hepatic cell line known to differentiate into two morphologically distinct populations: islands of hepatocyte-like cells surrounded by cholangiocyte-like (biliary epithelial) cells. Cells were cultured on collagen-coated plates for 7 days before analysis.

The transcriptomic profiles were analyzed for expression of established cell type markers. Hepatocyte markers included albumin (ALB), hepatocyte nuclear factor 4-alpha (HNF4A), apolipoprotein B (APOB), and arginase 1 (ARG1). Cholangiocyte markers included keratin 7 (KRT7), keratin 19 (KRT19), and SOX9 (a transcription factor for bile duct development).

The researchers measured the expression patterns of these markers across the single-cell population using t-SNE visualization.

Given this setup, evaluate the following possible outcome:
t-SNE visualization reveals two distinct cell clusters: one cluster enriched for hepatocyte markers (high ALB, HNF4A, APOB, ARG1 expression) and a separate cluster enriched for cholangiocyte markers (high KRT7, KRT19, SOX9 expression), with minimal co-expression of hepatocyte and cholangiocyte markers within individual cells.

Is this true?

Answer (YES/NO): NO